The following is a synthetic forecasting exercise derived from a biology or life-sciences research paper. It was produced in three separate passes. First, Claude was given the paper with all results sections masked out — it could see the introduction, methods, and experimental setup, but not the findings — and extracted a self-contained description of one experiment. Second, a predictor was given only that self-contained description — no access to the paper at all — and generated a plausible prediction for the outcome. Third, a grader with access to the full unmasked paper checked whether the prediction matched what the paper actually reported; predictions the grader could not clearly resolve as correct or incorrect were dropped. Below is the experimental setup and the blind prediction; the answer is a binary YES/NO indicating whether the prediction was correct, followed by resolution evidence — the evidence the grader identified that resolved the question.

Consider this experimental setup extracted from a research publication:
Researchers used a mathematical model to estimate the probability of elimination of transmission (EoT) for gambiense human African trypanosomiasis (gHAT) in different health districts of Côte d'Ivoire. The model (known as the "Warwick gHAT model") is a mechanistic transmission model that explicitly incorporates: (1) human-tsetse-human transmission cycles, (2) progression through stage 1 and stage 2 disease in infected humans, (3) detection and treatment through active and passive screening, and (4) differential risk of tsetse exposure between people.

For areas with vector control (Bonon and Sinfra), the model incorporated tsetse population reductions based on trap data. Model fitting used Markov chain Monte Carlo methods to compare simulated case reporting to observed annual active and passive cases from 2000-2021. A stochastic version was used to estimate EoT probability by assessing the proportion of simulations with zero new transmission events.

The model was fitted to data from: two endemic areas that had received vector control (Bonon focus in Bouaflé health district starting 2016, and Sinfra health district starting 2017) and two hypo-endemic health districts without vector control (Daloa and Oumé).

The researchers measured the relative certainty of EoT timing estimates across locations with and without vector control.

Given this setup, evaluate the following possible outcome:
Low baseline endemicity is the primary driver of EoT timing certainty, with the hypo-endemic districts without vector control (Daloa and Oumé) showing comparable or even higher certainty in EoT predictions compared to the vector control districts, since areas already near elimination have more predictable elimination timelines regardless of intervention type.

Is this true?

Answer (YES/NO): NO